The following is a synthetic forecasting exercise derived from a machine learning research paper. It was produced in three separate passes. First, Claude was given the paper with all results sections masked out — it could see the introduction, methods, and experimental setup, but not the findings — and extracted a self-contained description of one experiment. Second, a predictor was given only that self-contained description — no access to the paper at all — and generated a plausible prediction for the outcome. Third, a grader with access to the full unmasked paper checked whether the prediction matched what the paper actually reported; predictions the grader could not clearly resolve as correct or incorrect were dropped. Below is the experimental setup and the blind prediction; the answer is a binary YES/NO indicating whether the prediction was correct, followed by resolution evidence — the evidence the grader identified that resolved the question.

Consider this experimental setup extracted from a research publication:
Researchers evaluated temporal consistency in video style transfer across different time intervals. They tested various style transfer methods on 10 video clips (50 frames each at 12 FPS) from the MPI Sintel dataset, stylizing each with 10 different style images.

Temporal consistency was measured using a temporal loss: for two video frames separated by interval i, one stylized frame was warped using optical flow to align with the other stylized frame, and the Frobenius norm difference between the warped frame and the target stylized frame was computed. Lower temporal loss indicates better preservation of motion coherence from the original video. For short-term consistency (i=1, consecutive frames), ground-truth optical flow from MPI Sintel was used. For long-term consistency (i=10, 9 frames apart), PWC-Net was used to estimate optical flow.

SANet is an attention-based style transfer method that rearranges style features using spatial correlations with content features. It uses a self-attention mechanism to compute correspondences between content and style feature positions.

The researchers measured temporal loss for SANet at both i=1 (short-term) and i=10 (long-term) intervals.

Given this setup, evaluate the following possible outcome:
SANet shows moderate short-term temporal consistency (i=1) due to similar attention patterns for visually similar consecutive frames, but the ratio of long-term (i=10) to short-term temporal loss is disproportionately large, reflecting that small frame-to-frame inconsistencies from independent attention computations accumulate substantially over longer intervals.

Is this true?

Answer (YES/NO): NO